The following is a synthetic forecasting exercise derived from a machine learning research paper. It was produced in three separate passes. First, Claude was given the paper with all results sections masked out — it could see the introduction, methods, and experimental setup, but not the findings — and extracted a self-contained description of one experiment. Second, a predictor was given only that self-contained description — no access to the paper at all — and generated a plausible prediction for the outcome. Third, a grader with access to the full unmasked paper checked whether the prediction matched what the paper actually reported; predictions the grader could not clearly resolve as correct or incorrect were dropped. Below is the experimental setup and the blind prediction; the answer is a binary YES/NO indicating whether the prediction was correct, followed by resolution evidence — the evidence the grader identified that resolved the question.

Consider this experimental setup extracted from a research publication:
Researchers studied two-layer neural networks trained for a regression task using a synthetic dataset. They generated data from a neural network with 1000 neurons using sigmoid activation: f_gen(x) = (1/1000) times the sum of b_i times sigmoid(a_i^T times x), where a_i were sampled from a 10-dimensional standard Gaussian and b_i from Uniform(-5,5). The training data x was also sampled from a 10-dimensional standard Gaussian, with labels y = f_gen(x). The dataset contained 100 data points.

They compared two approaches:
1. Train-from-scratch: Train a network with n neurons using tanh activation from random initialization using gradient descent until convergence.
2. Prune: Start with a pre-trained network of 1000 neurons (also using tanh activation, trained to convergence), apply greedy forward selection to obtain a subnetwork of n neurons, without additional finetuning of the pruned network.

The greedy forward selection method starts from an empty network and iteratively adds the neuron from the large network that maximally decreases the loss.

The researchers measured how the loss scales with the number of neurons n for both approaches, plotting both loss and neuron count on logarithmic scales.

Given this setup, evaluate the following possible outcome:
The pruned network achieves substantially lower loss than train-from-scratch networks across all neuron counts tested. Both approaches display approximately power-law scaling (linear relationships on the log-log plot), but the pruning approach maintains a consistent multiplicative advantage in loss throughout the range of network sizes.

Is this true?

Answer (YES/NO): NO